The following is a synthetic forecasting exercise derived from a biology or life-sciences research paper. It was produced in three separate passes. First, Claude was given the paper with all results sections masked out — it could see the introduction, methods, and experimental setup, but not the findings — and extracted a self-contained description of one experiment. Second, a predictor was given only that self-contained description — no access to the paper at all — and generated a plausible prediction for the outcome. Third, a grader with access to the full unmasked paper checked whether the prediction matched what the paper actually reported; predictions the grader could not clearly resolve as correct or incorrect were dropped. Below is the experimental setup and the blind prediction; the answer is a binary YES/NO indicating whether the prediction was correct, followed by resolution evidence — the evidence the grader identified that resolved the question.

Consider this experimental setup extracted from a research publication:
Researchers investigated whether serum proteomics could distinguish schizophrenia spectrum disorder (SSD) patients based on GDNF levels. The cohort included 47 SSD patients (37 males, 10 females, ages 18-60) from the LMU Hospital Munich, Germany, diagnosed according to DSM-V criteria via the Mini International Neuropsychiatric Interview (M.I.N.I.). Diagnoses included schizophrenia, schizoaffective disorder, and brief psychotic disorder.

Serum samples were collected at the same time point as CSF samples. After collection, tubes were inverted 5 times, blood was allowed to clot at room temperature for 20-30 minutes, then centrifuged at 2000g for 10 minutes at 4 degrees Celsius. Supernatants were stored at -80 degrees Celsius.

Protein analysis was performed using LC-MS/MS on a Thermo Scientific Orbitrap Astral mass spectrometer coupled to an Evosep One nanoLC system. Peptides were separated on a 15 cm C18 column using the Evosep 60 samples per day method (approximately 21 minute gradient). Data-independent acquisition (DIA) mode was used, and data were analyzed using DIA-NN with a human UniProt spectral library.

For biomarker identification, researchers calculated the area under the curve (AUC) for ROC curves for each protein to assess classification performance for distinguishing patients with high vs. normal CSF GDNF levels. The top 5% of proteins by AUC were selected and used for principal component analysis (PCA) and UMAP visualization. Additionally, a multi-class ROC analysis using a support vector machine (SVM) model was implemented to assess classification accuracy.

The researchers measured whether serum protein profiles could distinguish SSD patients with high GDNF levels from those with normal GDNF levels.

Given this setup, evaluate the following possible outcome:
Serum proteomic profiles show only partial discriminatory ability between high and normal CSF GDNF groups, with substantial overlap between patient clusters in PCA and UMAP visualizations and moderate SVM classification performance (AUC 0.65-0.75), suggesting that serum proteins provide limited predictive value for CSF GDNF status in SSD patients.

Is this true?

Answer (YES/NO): NO